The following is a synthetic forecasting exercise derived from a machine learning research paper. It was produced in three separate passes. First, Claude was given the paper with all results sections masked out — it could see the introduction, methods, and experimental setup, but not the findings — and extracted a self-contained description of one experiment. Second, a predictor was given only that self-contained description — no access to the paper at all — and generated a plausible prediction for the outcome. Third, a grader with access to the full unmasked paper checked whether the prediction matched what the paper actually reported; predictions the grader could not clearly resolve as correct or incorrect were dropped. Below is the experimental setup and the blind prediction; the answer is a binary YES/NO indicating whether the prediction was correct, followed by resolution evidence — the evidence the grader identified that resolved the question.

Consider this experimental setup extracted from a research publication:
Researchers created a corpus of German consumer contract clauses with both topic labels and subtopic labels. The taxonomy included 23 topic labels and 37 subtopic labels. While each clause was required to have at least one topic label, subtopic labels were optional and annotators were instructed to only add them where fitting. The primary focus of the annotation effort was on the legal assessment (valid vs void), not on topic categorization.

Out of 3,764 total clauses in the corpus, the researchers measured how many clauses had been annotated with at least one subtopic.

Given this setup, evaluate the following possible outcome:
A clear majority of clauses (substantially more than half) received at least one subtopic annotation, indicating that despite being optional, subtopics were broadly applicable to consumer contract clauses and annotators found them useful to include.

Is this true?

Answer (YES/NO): NO